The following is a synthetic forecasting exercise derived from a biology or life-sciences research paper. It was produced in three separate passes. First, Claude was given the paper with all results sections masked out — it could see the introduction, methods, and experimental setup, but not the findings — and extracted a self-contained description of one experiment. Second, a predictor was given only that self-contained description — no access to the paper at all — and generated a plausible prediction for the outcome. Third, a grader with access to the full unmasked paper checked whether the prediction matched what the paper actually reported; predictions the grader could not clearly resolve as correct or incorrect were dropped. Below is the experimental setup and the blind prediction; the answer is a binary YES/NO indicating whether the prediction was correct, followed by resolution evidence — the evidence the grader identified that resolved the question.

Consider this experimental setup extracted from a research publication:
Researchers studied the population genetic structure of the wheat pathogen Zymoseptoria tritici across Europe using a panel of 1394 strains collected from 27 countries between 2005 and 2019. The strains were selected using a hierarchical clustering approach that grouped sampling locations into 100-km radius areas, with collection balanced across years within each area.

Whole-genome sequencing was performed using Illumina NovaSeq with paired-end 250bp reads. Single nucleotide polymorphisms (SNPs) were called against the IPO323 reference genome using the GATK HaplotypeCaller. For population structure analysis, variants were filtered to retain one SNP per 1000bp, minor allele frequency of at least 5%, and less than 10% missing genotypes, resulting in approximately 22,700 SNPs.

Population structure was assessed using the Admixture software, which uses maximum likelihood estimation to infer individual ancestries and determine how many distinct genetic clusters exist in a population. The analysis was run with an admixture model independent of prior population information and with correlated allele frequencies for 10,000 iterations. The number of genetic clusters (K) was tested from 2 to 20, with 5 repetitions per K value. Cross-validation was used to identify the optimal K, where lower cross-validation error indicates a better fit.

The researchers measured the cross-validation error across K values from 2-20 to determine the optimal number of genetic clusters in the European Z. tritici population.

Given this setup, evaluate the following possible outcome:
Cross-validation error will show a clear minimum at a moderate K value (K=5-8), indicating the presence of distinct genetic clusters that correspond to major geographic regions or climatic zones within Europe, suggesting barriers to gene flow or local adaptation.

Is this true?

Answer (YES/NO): NO